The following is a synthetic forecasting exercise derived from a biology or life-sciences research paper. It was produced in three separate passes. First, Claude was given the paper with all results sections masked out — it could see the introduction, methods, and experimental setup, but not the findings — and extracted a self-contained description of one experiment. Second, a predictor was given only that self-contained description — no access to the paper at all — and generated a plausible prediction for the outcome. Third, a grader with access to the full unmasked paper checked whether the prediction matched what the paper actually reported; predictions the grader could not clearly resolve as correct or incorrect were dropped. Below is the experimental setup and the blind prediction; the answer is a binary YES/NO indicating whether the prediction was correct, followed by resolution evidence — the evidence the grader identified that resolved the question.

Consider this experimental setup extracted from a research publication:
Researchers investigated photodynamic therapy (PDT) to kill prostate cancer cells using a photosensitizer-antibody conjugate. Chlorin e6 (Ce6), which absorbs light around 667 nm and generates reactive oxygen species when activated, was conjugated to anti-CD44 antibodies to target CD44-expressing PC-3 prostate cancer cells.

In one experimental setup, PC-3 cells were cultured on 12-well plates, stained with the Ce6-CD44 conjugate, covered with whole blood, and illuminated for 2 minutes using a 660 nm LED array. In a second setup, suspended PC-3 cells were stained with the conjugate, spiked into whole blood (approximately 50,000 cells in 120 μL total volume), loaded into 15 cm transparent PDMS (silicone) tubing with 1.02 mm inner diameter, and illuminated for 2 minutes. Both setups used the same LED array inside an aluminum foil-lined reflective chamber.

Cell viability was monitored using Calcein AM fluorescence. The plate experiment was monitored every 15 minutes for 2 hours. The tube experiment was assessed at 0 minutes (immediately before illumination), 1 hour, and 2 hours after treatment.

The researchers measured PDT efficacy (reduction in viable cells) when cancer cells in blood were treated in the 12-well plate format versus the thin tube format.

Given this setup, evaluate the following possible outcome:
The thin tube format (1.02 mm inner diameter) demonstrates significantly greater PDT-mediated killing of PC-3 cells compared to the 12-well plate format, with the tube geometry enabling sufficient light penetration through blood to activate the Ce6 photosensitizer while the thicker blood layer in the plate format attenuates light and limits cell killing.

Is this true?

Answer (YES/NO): YES